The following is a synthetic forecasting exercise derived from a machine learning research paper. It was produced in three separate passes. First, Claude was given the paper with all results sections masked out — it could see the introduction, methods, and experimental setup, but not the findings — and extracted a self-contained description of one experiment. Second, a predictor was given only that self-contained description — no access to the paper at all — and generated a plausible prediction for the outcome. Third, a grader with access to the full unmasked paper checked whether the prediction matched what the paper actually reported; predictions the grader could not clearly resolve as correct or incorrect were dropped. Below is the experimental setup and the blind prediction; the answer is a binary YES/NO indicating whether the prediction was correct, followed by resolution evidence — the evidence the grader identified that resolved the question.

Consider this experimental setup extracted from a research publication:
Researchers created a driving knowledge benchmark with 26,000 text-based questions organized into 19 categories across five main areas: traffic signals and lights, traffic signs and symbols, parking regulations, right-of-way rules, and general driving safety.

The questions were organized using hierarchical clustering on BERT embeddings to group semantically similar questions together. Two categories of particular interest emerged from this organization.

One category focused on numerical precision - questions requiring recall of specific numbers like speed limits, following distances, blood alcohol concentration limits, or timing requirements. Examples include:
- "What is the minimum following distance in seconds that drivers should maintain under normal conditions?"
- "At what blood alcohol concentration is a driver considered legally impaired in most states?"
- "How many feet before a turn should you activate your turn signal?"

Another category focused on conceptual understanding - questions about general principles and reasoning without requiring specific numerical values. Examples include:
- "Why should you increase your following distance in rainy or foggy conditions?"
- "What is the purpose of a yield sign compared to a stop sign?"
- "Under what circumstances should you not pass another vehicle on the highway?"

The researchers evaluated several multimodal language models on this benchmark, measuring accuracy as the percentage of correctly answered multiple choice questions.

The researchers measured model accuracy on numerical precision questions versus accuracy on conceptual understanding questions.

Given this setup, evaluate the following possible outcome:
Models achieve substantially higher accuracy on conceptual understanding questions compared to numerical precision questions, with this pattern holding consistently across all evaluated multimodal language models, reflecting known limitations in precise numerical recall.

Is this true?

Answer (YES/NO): NO